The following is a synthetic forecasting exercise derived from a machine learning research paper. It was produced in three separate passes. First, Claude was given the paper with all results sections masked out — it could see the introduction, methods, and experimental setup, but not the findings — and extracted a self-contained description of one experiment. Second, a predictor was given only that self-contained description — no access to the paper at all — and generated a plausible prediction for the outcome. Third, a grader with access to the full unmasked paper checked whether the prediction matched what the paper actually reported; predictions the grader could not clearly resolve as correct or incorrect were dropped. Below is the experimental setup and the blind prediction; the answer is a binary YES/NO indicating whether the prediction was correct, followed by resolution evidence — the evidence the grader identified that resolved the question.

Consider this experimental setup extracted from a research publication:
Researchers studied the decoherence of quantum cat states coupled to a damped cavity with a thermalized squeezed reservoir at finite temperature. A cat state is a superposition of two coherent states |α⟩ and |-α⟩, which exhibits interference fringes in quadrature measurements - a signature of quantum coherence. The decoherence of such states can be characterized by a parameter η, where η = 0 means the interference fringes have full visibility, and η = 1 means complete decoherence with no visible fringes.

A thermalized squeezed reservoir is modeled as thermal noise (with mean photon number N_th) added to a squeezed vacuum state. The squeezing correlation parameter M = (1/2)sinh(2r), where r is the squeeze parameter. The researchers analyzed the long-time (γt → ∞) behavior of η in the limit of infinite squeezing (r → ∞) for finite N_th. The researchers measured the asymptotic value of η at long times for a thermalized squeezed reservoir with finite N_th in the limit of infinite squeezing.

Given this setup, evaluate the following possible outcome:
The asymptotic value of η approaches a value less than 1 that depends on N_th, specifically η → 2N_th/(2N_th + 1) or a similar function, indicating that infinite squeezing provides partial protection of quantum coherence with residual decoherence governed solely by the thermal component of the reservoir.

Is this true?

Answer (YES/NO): NO